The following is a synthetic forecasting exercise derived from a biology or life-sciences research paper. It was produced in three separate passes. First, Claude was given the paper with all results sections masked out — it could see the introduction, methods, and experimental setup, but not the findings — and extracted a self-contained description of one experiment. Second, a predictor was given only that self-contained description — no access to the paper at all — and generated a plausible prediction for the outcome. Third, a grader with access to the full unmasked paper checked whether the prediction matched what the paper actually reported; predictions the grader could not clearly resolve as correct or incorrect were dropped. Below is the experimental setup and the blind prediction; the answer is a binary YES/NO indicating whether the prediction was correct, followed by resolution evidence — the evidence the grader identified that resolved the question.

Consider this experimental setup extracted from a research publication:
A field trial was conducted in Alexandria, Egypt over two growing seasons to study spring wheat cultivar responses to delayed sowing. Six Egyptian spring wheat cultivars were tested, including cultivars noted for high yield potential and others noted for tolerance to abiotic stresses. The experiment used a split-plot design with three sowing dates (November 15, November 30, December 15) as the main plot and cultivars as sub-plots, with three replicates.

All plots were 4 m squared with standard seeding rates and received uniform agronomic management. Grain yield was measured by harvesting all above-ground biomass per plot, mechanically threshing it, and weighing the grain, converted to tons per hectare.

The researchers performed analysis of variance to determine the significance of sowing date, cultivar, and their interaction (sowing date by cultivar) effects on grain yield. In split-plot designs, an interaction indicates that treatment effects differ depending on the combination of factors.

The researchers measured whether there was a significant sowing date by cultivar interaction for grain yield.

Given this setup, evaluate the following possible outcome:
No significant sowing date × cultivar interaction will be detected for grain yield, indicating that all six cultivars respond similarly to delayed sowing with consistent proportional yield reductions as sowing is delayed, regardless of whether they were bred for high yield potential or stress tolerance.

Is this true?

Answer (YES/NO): NO